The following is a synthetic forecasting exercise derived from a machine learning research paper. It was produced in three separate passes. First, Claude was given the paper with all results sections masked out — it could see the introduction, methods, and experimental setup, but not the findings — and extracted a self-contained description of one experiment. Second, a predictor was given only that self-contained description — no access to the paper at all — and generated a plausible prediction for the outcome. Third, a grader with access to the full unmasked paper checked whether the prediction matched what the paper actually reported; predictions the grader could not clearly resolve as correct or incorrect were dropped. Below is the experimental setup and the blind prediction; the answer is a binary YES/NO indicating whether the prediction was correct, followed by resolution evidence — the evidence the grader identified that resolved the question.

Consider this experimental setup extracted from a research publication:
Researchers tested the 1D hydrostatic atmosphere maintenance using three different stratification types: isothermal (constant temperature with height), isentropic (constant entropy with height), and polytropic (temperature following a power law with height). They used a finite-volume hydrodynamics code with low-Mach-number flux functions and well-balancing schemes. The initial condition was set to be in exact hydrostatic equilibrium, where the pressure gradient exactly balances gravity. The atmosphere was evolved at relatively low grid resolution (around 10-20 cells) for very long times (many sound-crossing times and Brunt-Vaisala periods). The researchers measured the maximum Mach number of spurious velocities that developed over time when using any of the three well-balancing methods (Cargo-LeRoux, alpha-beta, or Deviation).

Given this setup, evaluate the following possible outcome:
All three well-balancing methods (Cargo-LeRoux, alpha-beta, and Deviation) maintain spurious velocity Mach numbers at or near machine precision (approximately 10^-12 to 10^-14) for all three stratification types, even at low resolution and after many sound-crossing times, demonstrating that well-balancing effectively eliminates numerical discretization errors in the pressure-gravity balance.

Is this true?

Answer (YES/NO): YES